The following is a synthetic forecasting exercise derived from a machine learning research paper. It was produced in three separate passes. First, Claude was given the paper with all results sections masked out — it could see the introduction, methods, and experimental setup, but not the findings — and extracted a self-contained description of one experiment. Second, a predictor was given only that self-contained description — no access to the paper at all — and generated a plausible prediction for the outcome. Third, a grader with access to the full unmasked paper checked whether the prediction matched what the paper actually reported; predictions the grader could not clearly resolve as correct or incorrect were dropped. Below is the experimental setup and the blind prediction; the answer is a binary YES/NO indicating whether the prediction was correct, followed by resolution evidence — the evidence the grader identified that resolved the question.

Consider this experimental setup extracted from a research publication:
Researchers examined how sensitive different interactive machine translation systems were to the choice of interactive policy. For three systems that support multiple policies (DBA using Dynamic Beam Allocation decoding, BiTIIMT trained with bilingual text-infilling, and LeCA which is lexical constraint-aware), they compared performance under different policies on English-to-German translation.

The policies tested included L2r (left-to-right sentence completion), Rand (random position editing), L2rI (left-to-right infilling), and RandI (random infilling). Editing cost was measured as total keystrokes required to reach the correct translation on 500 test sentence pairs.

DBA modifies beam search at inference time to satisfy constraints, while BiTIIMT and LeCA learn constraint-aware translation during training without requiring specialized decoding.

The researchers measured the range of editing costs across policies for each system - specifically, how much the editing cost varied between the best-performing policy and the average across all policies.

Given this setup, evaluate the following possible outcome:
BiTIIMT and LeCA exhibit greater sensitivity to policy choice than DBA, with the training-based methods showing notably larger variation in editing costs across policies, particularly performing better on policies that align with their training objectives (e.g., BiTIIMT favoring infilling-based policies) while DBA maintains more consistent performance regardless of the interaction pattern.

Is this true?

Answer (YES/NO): NO